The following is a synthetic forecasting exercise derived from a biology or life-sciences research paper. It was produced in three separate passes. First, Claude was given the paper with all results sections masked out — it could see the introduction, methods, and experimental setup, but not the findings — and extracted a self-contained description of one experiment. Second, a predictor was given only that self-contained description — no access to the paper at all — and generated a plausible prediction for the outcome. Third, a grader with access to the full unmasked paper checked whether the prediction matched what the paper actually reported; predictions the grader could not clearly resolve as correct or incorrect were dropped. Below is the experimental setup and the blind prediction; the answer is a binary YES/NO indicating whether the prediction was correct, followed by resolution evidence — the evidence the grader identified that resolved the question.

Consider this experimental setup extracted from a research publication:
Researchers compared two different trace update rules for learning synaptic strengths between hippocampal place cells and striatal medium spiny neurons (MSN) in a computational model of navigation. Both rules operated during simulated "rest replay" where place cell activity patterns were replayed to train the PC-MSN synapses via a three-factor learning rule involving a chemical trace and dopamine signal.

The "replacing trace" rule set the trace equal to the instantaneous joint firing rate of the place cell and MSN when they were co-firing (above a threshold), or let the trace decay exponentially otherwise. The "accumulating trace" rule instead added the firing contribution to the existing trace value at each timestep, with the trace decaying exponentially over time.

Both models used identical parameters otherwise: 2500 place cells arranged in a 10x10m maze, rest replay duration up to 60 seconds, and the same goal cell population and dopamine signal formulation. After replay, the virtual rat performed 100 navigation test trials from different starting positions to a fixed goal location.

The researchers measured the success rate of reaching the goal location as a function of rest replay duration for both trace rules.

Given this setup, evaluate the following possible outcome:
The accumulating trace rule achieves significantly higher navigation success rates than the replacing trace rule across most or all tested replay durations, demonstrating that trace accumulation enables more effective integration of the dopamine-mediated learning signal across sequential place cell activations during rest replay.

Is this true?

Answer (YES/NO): NO